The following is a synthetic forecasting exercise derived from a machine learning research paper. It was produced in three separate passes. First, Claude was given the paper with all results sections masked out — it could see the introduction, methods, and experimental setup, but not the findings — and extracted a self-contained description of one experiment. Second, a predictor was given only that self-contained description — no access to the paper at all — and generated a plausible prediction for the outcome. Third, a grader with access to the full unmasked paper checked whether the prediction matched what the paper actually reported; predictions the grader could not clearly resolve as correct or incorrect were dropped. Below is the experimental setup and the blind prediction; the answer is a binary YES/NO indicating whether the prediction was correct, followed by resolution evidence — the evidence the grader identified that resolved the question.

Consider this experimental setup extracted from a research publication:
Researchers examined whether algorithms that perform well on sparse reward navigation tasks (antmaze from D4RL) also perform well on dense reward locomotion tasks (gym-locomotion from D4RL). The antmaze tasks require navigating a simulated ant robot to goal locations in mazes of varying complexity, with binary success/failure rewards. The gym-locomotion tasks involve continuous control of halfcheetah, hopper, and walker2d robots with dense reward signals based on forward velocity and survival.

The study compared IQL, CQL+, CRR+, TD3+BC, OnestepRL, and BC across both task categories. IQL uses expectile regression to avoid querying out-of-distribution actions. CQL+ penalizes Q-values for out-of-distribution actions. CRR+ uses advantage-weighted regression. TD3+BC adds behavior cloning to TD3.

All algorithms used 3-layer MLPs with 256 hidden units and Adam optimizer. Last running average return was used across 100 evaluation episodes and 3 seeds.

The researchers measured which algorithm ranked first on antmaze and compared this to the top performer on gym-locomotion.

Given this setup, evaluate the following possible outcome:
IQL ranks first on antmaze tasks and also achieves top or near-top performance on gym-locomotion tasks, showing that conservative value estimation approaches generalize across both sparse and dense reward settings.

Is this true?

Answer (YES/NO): NO